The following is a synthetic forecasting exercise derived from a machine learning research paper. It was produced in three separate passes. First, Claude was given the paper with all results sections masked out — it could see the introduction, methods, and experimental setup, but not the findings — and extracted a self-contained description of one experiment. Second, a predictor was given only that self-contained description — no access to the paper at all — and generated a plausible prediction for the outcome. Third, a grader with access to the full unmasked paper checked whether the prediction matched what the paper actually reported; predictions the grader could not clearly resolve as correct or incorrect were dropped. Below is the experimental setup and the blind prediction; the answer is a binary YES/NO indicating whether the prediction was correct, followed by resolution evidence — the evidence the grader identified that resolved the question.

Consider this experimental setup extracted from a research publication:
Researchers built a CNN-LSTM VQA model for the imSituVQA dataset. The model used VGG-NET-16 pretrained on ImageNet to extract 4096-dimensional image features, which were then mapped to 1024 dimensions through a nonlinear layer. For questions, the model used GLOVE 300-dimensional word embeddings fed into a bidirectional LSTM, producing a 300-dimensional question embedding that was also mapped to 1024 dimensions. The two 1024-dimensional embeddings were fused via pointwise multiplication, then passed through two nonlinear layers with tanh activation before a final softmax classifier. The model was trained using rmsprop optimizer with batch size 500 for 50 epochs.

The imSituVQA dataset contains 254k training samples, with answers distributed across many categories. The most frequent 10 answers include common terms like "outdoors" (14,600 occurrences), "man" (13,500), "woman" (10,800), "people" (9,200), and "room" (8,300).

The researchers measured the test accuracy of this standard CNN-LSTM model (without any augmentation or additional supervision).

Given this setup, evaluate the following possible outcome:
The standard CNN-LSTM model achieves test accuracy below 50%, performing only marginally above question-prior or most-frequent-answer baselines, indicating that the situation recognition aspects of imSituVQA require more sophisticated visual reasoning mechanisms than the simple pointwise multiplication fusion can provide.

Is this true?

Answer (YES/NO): NO